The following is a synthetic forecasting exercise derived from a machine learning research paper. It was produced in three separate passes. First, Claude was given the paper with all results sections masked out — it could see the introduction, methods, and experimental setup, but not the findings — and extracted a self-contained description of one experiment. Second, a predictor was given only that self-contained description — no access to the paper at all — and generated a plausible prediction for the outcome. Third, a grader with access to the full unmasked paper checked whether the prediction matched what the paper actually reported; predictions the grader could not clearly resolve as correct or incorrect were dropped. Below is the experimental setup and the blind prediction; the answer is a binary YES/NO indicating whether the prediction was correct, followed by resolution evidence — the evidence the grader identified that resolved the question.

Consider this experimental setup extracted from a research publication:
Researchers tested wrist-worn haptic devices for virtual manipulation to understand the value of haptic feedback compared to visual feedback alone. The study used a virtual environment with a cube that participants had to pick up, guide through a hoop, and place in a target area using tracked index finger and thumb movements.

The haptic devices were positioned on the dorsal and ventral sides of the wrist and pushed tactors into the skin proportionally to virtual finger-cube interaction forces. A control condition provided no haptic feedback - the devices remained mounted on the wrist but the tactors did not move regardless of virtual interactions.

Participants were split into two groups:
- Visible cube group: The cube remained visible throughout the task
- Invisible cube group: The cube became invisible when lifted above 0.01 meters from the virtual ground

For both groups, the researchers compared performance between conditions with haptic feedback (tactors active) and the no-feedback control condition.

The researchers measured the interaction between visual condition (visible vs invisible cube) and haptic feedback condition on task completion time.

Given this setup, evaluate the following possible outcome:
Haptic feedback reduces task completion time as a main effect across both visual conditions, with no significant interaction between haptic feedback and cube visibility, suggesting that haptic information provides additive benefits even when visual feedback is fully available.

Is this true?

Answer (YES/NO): NO